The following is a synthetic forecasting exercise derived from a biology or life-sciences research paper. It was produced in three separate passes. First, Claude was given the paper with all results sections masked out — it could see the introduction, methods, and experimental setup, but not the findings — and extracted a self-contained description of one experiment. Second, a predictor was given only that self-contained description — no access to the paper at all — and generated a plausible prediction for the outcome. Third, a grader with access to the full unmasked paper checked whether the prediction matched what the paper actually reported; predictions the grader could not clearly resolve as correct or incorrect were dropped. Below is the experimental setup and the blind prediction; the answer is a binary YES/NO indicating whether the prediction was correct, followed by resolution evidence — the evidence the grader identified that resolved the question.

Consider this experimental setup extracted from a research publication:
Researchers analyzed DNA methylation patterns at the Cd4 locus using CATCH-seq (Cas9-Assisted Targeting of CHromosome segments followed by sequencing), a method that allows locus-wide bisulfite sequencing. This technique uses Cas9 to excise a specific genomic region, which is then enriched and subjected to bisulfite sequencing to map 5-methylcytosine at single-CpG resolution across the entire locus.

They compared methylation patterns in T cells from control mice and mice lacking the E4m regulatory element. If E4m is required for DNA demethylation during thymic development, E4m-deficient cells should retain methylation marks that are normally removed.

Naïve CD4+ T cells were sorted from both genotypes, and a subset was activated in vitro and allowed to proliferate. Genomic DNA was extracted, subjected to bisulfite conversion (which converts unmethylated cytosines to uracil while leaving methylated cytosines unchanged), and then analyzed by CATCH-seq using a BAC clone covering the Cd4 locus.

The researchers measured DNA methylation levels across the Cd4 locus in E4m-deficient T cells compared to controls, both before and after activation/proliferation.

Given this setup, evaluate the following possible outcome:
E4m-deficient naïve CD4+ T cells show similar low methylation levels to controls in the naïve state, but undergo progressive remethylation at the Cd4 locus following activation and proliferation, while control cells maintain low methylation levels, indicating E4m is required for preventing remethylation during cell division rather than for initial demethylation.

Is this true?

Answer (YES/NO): NO